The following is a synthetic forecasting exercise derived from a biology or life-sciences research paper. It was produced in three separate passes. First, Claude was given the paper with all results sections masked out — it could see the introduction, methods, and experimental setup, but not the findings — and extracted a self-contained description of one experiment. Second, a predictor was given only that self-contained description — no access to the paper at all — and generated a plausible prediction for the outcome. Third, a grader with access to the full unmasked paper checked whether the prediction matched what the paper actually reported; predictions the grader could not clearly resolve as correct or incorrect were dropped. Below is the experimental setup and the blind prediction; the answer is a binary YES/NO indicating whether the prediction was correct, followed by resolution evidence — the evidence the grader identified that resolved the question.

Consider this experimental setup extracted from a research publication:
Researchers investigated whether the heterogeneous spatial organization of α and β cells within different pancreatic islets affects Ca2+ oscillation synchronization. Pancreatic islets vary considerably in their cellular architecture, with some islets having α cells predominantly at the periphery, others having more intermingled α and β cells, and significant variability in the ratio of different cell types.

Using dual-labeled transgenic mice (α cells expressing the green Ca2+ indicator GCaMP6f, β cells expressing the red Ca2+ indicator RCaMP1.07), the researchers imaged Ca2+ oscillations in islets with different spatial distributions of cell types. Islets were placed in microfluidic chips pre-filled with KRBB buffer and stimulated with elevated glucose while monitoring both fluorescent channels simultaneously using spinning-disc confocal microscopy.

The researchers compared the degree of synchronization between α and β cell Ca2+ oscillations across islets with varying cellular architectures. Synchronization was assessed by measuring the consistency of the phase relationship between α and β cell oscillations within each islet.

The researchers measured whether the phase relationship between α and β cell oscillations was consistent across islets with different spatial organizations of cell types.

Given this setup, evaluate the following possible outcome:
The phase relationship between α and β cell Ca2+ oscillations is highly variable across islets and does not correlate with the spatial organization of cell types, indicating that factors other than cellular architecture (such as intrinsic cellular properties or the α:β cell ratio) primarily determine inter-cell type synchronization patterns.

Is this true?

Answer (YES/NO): NO